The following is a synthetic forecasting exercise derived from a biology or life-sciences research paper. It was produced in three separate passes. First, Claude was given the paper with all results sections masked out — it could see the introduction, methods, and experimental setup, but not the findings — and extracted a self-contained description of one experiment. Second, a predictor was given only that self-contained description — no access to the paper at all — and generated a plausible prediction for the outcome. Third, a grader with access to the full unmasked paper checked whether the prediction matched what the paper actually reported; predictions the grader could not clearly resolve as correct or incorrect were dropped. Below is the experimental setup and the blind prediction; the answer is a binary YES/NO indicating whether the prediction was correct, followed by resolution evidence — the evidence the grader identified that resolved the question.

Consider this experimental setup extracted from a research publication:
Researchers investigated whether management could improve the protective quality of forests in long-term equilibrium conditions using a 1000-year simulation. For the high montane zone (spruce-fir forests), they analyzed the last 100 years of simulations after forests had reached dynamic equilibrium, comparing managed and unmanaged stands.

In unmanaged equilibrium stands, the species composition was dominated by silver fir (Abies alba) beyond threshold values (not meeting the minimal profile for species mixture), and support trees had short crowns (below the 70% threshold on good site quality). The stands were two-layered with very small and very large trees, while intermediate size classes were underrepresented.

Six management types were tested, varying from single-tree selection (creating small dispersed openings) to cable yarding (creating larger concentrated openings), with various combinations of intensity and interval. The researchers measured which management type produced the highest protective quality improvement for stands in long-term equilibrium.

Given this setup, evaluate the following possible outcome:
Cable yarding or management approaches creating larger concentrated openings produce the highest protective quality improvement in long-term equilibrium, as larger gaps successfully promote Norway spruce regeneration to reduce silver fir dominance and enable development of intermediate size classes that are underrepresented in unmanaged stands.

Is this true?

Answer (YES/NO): NO